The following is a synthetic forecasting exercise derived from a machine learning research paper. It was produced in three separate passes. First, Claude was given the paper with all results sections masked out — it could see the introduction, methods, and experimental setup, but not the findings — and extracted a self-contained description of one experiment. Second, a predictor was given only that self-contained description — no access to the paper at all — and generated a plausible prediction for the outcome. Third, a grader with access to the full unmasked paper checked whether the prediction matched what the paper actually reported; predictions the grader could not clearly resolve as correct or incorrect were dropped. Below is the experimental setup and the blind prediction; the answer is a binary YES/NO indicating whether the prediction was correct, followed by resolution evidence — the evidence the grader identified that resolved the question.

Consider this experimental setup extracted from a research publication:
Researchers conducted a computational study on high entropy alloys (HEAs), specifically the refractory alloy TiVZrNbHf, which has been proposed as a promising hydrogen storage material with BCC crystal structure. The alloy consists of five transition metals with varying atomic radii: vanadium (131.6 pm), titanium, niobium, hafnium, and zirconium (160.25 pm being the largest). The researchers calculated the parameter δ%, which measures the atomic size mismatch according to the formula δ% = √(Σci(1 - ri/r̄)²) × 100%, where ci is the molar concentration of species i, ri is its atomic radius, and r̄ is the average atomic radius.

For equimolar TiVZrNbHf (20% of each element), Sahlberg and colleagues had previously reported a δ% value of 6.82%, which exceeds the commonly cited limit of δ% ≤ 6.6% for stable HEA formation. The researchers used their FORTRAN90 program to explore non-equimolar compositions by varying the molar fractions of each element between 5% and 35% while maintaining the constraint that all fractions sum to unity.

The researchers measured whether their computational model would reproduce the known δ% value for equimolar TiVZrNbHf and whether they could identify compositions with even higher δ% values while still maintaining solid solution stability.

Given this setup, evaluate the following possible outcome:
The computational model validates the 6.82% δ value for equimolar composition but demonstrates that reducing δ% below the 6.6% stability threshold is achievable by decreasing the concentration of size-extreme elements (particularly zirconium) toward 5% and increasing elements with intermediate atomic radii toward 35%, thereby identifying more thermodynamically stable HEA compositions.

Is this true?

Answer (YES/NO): NO